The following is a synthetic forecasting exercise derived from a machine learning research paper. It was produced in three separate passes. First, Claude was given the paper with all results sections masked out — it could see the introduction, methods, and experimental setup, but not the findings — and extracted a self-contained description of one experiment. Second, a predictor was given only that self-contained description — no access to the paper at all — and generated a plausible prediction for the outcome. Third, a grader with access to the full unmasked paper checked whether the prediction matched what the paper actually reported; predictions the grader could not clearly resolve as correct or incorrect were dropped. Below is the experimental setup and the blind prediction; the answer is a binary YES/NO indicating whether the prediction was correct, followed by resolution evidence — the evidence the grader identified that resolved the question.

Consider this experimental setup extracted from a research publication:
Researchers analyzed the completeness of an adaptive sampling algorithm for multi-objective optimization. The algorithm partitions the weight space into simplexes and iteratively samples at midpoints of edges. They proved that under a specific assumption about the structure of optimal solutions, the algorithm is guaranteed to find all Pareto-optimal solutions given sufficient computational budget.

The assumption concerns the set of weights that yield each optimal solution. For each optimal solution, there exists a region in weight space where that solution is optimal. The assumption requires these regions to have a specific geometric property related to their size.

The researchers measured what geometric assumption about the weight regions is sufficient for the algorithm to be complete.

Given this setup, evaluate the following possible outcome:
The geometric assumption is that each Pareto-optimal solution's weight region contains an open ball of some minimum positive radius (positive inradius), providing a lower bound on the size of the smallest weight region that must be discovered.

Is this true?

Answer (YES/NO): YES